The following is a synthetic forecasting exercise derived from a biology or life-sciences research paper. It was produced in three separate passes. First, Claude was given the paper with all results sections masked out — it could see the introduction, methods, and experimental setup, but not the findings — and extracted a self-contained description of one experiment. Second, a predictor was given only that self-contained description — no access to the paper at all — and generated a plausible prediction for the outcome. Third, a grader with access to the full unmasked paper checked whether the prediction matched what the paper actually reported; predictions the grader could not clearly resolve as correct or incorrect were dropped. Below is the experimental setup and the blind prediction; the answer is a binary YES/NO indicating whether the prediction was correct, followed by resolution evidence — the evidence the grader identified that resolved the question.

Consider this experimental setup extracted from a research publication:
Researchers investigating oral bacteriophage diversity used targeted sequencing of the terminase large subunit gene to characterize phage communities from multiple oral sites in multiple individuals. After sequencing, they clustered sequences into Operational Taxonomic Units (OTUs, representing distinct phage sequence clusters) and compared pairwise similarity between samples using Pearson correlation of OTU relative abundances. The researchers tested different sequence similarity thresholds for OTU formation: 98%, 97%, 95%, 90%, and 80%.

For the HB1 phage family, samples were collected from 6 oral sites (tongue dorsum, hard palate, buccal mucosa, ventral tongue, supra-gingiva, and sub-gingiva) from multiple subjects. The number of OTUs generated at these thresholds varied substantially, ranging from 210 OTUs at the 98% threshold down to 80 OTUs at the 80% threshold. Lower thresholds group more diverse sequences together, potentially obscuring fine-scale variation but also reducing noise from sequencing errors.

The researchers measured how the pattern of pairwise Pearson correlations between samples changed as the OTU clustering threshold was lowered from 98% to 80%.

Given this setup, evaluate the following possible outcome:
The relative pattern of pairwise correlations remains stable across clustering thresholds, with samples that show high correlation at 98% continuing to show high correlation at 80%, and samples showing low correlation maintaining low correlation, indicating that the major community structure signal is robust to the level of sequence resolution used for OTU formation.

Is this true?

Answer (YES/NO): YES